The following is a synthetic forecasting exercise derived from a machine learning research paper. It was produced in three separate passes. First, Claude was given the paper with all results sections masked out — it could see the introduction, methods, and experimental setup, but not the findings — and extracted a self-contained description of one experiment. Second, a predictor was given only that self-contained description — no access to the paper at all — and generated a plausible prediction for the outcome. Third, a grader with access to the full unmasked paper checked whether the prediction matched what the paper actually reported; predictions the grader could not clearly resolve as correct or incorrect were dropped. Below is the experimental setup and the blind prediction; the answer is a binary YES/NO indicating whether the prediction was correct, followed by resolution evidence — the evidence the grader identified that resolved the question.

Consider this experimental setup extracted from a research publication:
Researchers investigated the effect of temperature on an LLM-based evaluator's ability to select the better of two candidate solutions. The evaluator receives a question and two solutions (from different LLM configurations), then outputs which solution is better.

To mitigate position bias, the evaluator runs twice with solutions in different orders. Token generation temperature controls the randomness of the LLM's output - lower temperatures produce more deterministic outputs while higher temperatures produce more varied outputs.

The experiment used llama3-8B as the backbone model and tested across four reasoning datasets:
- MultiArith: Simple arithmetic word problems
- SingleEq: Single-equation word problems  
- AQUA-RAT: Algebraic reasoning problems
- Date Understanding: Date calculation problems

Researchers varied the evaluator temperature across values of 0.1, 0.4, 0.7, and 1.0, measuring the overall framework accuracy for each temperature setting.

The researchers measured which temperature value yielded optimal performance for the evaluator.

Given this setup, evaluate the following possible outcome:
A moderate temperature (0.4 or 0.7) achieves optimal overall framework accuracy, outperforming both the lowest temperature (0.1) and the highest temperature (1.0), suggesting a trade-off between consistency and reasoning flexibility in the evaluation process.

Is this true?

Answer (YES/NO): YES